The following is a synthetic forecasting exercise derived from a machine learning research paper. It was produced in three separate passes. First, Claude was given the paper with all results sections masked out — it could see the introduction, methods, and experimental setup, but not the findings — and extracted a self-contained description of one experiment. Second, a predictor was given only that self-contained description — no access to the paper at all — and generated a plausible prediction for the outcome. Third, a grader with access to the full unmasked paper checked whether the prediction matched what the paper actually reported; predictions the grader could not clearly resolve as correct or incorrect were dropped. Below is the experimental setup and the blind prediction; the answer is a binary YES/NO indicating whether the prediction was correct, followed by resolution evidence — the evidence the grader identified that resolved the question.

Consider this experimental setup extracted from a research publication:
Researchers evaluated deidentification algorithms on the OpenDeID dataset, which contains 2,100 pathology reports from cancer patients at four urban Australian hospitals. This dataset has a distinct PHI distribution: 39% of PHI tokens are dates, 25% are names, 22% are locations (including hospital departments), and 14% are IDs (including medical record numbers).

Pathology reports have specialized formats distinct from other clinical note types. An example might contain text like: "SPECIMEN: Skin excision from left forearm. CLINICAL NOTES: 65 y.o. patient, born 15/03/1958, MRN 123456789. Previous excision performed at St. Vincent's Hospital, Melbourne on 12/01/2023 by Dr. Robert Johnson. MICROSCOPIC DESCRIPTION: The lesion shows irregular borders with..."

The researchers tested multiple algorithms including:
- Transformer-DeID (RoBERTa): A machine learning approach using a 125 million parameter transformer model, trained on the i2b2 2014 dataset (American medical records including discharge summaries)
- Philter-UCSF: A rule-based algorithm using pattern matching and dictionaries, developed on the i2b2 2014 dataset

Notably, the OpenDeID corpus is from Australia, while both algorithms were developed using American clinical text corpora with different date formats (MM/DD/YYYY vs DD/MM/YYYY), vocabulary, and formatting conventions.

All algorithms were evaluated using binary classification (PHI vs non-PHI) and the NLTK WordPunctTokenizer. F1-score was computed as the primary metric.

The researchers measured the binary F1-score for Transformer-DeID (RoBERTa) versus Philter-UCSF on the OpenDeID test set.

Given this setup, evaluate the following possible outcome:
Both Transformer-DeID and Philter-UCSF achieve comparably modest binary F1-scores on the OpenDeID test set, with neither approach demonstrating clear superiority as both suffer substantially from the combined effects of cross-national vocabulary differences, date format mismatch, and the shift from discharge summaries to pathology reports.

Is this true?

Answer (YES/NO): NO